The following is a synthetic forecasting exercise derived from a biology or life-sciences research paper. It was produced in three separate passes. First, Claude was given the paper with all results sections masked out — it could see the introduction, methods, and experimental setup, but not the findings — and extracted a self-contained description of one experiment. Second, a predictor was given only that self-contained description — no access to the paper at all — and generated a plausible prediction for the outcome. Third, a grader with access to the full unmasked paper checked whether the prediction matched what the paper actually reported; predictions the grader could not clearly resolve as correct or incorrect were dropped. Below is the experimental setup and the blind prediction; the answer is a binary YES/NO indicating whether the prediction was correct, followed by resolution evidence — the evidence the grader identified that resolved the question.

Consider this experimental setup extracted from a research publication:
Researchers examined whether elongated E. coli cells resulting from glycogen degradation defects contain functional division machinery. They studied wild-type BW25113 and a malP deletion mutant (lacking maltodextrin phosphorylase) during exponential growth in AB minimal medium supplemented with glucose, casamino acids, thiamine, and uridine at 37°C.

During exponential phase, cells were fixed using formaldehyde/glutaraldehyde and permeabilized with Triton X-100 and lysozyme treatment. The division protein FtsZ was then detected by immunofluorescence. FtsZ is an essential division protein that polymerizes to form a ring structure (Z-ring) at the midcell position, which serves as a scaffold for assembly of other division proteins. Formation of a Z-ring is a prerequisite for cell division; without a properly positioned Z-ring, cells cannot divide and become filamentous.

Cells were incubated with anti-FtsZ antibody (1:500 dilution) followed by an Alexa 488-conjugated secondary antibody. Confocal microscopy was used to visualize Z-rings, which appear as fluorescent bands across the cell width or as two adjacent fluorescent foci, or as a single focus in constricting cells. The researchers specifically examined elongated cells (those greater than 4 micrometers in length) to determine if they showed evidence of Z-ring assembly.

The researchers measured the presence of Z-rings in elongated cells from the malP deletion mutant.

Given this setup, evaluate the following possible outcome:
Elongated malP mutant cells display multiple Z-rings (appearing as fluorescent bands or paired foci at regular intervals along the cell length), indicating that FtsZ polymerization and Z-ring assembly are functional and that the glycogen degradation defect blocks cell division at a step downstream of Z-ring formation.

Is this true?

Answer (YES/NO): NO